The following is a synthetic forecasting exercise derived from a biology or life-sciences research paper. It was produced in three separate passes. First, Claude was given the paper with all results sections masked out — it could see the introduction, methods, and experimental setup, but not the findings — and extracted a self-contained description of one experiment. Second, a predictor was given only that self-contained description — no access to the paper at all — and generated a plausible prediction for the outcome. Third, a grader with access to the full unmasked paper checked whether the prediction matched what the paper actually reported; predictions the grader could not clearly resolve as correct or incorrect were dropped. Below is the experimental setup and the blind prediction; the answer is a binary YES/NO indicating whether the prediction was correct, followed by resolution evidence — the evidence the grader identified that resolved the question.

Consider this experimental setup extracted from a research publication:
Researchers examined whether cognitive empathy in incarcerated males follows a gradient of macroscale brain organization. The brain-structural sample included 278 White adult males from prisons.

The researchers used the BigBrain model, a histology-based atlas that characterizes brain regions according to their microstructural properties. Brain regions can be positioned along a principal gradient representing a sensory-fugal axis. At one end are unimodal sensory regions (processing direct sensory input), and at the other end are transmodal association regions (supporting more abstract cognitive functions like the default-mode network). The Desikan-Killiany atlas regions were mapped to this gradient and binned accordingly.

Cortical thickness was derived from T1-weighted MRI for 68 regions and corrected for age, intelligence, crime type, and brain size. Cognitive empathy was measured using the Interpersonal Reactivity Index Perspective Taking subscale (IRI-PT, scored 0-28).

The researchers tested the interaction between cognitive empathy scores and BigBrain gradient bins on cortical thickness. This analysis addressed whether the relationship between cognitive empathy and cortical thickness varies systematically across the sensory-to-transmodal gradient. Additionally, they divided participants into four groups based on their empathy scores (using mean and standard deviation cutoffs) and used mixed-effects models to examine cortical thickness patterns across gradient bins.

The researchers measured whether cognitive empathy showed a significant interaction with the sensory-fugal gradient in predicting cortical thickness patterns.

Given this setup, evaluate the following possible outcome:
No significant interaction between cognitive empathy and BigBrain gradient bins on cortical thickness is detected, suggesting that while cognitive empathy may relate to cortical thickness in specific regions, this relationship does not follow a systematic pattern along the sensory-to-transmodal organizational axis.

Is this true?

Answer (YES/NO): NO